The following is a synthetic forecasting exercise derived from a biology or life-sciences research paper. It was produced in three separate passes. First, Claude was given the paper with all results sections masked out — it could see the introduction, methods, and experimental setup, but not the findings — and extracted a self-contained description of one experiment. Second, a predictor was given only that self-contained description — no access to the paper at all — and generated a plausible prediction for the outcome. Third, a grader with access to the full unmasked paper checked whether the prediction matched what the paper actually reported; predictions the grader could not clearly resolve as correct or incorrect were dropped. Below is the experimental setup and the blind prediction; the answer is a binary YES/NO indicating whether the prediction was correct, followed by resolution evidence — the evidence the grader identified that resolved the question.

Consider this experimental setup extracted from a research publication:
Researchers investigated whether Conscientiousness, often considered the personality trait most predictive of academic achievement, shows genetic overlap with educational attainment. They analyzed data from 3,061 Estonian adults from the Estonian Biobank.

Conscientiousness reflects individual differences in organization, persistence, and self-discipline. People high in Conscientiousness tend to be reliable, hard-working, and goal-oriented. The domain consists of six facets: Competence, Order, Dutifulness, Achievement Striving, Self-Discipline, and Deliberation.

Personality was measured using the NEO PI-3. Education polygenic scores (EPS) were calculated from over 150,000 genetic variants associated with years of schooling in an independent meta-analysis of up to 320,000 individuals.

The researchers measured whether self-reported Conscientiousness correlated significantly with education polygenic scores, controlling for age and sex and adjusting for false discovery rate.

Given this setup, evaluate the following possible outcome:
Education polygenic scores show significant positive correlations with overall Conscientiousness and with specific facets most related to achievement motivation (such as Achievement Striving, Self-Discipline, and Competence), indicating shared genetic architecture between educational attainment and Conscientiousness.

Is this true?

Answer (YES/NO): NO